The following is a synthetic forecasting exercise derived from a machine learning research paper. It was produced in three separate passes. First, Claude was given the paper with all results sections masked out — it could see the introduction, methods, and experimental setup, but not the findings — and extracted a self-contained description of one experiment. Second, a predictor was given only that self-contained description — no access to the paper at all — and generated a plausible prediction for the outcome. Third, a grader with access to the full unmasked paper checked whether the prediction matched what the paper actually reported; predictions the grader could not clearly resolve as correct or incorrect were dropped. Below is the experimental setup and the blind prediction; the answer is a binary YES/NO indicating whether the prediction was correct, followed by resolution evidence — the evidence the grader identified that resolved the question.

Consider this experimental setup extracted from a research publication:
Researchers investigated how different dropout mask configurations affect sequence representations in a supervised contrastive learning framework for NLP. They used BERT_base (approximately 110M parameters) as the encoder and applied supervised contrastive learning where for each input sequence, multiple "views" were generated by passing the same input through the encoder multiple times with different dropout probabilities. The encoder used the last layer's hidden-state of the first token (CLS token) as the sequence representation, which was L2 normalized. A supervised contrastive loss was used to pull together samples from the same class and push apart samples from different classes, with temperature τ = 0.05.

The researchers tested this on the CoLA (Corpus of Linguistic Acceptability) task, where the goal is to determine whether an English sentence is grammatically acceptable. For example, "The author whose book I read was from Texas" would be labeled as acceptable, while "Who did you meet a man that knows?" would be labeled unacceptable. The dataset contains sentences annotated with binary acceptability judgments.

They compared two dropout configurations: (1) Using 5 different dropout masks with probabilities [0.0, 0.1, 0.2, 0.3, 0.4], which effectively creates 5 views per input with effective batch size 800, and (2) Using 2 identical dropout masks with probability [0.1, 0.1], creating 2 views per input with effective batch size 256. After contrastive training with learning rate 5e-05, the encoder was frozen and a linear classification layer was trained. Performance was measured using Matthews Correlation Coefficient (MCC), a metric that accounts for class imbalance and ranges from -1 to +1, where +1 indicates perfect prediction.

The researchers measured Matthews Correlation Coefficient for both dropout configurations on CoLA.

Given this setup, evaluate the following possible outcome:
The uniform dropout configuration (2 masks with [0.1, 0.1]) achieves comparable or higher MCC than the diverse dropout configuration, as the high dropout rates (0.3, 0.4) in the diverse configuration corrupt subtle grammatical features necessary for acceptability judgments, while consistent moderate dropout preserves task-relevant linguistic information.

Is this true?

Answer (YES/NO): NO